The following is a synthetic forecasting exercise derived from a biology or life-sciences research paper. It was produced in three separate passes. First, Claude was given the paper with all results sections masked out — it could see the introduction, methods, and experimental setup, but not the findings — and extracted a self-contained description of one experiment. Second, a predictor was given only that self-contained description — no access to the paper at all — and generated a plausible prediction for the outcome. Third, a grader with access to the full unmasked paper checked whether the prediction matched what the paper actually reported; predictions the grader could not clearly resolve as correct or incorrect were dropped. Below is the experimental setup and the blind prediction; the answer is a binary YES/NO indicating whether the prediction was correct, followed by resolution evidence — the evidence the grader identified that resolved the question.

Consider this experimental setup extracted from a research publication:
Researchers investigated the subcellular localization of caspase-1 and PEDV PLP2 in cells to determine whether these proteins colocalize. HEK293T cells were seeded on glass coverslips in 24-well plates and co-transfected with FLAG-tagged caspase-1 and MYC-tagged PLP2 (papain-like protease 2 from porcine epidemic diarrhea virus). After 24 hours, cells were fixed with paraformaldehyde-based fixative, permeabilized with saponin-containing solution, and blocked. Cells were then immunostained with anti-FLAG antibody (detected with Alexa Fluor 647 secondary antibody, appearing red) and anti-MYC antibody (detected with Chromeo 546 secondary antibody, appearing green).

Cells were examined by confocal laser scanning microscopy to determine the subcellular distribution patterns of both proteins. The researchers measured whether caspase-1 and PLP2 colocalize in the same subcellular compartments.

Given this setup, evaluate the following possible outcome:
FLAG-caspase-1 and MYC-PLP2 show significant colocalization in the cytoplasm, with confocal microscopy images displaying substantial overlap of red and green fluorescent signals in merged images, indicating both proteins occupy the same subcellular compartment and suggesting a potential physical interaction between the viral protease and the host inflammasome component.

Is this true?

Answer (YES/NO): YES